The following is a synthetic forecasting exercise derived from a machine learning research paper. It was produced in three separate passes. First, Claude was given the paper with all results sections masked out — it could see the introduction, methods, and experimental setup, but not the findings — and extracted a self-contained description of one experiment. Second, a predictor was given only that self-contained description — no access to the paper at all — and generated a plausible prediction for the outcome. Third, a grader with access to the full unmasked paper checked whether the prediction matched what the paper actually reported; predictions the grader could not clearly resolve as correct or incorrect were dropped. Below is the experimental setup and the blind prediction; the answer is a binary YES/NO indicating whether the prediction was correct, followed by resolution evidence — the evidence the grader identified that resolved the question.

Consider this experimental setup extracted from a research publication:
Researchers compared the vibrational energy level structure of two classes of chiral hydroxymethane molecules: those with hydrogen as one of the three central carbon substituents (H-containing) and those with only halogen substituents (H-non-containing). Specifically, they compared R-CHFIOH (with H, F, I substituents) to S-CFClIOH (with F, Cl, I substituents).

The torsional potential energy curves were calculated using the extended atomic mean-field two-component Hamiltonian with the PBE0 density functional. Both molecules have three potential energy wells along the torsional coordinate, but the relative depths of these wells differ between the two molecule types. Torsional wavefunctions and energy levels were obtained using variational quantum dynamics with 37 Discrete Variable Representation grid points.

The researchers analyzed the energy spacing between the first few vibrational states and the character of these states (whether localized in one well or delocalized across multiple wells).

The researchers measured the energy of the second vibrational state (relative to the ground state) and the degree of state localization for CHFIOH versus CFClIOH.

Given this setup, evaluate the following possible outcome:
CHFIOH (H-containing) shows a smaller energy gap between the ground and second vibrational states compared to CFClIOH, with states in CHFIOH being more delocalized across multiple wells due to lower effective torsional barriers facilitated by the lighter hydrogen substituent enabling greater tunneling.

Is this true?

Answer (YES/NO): NO